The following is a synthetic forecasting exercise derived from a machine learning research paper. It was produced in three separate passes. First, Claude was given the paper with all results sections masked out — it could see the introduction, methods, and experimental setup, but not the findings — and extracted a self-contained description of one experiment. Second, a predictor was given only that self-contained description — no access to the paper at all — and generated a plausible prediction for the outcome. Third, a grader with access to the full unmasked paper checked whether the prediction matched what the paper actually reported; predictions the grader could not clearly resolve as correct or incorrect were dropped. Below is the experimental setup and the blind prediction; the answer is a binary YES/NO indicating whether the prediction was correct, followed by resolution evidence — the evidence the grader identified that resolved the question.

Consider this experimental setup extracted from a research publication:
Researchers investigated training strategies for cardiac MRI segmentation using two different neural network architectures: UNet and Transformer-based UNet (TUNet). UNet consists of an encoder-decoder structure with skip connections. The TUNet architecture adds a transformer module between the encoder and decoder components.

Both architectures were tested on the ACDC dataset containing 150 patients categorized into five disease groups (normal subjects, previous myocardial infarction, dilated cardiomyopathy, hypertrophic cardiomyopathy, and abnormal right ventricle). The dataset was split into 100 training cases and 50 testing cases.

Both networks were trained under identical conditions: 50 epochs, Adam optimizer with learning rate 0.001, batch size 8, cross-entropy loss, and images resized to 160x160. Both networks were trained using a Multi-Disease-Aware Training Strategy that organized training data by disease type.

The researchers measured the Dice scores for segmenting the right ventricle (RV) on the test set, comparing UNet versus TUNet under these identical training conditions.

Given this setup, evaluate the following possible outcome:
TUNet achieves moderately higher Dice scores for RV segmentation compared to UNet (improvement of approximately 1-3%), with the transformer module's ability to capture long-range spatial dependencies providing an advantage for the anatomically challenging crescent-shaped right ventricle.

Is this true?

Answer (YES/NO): NO